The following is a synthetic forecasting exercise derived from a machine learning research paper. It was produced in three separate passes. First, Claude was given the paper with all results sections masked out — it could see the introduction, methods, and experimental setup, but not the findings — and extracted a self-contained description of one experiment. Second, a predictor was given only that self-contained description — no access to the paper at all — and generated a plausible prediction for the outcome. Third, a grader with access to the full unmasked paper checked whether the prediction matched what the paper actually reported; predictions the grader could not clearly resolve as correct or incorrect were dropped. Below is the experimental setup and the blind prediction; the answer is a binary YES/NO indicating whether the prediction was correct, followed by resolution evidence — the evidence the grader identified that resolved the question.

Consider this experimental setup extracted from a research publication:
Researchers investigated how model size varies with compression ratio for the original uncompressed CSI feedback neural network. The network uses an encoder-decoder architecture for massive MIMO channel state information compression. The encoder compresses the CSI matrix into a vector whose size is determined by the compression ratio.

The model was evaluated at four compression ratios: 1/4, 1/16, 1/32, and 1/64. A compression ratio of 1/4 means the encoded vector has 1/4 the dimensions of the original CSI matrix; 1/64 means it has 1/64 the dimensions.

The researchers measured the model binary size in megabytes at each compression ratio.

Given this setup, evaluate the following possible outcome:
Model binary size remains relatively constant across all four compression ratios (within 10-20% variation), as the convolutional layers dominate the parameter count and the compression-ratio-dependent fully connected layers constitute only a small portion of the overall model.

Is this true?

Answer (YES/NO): NO